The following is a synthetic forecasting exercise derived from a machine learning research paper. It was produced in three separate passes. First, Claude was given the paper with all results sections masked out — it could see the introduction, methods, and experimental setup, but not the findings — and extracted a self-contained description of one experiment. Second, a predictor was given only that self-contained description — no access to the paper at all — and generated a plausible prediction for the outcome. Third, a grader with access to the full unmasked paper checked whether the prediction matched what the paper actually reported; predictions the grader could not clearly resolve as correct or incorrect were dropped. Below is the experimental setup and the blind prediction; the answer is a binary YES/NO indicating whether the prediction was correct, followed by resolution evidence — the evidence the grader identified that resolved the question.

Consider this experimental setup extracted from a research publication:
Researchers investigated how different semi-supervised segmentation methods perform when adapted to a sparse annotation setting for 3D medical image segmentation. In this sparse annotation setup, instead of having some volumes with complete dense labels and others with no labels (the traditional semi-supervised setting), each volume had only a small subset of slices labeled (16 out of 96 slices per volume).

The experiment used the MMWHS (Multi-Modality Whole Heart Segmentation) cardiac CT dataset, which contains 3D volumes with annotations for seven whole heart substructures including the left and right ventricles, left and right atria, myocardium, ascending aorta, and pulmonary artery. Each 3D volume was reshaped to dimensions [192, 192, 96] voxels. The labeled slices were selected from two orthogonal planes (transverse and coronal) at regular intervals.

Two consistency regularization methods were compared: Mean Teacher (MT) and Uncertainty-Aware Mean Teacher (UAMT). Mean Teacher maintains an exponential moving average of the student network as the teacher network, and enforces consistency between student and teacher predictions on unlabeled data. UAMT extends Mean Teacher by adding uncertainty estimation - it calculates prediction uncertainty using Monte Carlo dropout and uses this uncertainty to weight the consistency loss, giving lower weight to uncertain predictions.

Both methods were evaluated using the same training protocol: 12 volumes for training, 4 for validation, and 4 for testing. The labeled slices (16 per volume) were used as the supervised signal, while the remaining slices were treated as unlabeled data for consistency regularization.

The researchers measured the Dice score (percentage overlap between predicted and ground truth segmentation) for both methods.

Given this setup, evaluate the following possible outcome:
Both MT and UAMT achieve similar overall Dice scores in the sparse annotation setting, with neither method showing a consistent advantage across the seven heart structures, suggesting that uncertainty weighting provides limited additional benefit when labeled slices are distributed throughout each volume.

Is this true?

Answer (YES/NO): NO